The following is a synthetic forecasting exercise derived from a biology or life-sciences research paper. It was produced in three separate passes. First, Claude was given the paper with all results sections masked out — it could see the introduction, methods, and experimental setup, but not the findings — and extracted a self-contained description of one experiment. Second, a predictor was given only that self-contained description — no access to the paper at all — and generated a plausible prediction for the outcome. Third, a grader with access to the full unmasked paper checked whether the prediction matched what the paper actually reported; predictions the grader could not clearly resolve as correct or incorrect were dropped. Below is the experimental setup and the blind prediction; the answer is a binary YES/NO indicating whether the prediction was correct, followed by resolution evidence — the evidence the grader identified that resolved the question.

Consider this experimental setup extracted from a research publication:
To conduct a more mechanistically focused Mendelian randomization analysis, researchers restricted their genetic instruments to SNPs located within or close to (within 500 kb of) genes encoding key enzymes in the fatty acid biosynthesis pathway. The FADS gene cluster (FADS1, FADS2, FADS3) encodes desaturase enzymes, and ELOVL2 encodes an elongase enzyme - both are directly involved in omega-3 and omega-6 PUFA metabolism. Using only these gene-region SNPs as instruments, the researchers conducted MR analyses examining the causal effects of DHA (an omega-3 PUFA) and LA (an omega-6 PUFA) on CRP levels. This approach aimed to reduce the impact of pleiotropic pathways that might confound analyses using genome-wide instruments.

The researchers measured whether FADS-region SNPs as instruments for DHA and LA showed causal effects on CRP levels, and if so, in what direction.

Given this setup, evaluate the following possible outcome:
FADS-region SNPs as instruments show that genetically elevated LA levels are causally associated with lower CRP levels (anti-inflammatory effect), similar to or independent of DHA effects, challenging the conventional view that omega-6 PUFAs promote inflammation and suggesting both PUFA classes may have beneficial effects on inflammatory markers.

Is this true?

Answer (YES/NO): NO